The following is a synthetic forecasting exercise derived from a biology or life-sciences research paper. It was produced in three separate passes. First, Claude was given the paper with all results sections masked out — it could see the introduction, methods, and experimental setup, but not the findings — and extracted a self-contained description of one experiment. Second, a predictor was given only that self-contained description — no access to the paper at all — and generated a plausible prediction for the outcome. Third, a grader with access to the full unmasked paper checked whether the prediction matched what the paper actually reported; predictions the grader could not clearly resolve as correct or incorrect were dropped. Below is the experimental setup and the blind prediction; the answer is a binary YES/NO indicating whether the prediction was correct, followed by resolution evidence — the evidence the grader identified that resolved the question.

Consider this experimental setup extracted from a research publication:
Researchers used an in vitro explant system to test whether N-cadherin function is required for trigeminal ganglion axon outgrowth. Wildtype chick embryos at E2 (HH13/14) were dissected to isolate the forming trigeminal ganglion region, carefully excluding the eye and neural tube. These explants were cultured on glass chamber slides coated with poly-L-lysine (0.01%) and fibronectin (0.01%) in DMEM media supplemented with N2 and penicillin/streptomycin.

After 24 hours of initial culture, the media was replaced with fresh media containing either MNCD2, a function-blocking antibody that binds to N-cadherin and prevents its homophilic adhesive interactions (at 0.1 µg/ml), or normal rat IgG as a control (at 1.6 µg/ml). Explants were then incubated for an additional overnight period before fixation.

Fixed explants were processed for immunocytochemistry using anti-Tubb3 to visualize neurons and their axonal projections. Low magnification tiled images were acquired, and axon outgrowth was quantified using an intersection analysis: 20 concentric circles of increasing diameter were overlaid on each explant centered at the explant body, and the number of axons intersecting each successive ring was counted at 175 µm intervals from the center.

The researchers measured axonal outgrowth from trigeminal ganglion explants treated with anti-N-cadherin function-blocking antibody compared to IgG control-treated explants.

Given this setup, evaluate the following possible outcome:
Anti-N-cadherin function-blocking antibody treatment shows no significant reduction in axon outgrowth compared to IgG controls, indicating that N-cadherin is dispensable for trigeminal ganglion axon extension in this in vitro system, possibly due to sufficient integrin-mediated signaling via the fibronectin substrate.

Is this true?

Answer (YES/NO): NO